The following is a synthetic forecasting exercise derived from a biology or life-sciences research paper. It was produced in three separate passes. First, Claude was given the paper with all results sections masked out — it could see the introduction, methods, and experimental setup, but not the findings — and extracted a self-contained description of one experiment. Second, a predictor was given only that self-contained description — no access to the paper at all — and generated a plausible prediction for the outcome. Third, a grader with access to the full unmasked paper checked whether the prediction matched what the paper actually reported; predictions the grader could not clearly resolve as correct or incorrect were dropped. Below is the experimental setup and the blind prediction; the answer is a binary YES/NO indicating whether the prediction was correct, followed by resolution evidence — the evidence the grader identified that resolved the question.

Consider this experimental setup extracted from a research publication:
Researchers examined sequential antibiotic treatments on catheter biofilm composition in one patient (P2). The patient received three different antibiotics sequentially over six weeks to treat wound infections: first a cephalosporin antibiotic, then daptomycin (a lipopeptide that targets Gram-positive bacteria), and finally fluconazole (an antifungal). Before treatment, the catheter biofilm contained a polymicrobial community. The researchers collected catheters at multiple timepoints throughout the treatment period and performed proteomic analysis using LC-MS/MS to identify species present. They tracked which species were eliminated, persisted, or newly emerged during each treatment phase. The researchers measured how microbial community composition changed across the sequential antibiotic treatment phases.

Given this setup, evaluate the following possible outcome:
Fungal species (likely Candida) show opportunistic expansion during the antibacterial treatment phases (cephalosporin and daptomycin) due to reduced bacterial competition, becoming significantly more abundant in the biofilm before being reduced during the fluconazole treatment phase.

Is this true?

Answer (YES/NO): NO